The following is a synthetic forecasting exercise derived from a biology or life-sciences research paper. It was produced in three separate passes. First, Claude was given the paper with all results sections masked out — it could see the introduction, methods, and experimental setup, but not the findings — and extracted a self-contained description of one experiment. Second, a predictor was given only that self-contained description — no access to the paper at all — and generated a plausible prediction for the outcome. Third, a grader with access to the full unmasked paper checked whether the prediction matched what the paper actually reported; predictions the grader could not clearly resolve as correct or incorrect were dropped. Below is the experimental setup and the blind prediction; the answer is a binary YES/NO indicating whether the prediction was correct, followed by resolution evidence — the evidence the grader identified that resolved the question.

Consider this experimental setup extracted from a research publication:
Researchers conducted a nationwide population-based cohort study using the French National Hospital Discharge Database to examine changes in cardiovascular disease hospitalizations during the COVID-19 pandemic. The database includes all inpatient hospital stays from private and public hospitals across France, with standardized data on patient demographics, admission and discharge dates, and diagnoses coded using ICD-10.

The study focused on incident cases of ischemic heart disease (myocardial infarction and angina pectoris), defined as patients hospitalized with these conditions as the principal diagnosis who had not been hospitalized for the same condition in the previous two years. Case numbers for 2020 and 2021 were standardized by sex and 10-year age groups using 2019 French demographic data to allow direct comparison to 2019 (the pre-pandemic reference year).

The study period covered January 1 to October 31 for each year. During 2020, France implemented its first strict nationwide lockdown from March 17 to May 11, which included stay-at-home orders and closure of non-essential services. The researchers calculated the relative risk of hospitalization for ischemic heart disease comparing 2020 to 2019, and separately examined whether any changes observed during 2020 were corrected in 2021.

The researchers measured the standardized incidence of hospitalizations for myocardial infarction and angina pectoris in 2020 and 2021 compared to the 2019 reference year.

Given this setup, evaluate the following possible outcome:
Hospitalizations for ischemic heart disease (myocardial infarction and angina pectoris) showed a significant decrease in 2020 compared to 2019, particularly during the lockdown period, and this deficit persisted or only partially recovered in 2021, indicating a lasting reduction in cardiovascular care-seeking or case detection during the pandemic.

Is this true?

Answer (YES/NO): YES